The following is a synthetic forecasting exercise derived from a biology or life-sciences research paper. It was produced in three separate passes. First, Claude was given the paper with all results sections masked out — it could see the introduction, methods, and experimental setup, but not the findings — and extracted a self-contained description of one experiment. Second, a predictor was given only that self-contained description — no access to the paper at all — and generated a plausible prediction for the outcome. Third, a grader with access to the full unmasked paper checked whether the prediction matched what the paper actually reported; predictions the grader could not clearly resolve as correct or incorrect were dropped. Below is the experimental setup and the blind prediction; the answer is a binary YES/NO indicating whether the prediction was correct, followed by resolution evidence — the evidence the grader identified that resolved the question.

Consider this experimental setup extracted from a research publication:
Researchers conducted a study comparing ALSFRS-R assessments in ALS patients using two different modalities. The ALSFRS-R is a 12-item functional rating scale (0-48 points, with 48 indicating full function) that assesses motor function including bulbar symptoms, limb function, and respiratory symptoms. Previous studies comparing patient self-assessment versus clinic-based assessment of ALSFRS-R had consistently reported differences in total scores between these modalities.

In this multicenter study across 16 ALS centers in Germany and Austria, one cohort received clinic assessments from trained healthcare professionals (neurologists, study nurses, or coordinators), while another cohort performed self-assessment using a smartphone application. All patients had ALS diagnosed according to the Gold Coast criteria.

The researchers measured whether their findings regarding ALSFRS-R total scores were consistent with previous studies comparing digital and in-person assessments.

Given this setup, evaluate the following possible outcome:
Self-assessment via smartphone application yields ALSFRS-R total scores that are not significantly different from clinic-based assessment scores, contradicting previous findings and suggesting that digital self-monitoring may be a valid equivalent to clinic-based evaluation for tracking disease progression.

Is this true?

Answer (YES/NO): NO